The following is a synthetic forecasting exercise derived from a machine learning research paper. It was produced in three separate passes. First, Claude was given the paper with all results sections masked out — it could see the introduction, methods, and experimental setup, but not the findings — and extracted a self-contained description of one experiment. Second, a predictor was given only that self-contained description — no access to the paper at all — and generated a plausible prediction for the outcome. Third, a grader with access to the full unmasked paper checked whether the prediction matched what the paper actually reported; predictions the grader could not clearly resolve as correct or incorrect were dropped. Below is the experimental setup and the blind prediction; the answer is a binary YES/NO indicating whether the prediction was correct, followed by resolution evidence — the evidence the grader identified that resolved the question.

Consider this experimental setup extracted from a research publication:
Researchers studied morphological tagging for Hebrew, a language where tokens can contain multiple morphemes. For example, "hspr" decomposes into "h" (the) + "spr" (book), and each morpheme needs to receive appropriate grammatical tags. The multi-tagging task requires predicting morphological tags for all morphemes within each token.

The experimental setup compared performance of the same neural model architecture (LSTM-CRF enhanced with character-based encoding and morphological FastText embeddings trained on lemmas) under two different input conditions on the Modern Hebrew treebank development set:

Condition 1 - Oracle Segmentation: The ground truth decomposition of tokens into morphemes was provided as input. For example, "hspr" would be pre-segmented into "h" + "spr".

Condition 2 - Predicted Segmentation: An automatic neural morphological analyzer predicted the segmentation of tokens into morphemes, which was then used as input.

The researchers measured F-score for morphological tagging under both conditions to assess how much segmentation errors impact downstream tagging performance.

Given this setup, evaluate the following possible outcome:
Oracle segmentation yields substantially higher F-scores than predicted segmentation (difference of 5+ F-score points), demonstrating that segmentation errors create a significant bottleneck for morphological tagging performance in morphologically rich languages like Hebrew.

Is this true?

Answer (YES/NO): NO